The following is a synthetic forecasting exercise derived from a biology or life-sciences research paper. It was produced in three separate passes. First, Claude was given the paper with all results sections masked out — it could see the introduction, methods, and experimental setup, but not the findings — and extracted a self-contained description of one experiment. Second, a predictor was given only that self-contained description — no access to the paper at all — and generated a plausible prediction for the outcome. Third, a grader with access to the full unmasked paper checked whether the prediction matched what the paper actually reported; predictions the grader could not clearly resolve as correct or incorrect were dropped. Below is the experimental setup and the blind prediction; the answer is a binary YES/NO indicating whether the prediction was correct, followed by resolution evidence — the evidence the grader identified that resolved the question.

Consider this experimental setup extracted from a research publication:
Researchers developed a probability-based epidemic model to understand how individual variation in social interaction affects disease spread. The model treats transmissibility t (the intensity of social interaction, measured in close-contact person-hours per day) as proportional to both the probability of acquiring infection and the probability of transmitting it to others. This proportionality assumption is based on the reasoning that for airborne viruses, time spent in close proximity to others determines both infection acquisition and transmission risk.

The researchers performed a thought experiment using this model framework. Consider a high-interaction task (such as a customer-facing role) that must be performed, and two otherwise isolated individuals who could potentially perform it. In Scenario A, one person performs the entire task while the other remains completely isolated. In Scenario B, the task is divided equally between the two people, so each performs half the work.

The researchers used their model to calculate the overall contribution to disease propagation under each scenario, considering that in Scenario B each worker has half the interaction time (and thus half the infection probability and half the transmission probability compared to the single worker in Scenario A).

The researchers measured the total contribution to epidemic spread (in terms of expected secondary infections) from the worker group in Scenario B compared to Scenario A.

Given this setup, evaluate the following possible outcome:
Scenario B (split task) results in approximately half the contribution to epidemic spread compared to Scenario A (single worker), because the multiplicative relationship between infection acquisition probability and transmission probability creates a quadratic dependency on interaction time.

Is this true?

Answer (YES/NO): YES